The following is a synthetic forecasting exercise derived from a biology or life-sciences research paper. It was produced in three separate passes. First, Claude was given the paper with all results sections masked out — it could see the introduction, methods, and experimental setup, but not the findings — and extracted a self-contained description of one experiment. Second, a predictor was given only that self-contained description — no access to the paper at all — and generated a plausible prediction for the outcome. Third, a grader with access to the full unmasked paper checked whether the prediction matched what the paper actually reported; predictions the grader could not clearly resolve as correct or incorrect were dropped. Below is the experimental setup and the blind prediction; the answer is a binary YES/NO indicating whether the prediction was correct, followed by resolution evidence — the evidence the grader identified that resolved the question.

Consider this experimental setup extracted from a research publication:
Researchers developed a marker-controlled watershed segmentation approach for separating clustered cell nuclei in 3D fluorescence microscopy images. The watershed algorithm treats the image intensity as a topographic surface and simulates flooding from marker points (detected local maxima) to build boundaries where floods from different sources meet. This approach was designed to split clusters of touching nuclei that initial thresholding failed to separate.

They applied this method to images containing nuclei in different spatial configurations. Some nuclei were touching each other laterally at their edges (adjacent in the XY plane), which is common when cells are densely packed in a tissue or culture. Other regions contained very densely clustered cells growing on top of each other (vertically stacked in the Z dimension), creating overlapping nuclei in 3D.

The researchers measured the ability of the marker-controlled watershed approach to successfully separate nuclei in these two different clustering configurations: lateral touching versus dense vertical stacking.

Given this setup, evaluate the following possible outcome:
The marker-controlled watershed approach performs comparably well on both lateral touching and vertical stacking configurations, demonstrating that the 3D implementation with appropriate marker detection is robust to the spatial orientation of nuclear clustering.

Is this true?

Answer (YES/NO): NO